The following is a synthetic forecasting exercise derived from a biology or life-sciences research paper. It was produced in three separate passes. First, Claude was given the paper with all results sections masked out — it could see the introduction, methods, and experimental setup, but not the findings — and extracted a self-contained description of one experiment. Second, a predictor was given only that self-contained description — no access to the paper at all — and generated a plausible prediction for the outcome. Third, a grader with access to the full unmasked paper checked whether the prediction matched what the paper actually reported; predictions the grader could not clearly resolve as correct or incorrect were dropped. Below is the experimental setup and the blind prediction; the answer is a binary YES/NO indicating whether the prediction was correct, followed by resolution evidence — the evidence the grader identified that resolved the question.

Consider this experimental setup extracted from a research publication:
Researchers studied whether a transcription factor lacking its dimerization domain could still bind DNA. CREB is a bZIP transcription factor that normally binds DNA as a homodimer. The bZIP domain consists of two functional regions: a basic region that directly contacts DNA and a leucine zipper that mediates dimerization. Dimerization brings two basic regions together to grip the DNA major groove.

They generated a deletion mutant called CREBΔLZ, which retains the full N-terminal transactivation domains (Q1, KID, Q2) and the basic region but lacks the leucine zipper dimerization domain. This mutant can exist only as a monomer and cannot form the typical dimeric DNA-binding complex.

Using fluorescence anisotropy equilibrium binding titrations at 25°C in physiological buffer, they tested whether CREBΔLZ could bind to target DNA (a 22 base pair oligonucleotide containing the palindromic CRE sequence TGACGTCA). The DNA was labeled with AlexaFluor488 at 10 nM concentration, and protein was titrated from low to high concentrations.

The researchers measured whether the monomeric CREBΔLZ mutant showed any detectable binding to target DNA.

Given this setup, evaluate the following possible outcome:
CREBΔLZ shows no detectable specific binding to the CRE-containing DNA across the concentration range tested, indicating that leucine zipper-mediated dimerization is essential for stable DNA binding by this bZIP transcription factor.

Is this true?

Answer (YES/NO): YES